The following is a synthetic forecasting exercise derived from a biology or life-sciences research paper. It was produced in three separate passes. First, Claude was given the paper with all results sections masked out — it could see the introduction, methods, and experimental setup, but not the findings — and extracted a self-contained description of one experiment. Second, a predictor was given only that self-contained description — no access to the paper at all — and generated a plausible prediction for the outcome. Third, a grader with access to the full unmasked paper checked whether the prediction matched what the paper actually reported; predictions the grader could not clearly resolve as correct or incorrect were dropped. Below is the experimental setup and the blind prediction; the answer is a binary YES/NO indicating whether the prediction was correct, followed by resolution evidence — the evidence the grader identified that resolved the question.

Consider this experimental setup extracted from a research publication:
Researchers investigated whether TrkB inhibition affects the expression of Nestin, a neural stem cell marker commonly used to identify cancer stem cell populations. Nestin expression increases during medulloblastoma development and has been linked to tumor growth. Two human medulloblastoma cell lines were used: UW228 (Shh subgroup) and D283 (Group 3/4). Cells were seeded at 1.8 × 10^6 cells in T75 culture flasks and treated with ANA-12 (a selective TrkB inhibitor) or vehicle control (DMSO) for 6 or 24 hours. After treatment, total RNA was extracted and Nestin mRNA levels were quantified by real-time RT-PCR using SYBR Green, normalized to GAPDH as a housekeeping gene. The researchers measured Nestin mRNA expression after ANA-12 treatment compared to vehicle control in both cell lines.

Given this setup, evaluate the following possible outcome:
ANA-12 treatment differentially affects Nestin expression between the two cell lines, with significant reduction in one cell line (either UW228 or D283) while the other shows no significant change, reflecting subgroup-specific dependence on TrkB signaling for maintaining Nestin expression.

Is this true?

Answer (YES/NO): NO